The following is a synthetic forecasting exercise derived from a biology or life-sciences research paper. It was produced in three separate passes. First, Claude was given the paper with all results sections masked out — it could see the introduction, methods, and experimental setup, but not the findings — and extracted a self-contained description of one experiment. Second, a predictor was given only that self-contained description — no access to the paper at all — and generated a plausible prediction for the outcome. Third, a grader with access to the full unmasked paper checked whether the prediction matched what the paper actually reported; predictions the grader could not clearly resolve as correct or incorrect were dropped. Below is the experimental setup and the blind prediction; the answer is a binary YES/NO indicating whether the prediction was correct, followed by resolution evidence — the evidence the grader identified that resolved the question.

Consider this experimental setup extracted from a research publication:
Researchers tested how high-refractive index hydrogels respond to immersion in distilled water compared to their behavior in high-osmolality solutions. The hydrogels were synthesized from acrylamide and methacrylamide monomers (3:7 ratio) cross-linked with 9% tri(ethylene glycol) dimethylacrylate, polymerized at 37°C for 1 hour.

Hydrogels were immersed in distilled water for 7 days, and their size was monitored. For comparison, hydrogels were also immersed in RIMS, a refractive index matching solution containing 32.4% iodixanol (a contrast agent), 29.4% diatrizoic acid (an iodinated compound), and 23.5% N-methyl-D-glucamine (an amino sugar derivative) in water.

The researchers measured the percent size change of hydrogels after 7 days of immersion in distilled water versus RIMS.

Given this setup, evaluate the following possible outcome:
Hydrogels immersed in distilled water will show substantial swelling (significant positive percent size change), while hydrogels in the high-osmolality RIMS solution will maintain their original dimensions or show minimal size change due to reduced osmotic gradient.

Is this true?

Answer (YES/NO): YES